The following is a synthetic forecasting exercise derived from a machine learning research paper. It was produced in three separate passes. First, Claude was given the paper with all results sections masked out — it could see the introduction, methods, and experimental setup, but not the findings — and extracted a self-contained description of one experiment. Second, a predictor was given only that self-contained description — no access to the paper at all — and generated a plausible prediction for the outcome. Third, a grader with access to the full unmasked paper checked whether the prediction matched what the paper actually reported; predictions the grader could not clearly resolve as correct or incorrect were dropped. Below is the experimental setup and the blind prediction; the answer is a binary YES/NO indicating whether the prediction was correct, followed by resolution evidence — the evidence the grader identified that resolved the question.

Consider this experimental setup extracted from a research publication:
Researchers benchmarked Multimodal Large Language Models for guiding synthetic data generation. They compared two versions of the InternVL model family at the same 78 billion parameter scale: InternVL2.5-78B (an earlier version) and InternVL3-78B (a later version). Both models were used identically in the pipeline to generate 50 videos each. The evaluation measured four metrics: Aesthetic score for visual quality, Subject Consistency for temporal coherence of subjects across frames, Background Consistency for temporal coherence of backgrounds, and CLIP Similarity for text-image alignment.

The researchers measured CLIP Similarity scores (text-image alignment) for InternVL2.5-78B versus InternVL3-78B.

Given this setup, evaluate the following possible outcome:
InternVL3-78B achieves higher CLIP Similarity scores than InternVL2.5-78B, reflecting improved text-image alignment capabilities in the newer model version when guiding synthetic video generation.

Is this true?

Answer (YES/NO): YES